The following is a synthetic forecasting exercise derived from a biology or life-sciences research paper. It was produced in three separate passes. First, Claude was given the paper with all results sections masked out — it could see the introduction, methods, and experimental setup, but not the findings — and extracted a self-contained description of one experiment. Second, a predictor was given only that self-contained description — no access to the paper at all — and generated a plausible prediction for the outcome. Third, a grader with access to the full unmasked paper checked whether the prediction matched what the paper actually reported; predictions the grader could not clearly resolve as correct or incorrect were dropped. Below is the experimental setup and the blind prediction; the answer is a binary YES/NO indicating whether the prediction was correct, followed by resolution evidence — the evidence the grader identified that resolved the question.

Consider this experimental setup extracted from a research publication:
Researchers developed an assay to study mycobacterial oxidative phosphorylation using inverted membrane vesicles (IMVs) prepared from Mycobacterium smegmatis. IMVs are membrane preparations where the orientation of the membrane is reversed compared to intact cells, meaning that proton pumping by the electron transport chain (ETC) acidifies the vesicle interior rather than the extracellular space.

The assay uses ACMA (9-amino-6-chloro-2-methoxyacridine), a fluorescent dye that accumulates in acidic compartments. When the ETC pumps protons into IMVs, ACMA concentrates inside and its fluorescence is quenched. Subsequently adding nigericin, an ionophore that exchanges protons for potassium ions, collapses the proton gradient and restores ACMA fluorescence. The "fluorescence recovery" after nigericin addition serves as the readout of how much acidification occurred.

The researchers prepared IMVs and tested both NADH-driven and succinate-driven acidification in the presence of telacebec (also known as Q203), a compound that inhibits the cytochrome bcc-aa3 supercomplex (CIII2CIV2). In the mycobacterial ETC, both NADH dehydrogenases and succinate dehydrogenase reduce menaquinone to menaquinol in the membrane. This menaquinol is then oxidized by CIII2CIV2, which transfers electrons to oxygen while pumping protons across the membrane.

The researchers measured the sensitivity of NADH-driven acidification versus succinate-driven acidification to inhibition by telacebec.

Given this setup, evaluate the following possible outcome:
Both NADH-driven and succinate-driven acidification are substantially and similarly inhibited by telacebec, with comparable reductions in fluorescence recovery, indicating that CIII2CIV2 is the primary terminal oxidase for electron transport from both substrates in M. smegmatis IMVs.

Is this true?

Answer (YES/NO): NO